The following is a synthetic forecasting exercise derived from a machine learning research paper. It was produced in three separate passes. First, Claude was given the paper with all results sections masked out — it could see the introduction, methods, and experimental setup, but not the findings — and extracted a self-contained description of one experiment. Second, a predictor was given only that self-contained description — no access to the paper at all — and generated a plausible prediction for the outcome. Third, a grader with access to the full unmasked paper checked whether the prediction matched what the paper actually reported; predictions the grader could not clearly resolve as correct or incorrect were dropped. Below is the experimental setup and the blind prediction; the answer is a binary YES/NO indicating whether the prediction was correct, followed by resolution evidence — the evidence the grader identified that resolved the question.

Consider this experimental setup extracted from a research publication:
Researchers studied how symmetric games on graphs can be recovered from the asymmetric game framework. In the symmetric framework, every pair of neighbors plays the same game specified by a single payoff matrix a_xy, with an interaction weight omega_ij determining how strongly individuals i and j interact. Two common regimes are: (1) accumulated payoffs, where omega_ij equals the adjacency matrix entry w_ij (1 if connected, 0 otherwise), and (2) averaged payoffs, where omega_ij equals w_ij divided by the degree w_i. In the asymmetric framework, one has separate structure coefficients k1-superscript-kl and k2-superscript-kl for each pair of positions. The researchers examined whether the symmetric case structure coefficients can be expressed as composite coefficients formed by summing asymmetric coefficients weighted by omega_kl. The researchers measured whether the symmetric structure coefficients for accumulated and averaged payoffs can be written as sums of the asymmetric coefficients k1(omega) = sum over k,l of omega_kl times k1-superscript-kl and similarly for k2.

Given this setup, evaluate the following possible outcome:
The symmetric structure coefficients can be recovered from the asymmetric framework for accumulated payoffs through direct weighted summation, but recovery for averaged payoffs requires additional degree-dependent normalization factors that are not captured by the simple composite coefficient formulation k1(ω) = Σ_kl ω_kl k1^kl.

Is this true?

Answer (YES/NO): NO